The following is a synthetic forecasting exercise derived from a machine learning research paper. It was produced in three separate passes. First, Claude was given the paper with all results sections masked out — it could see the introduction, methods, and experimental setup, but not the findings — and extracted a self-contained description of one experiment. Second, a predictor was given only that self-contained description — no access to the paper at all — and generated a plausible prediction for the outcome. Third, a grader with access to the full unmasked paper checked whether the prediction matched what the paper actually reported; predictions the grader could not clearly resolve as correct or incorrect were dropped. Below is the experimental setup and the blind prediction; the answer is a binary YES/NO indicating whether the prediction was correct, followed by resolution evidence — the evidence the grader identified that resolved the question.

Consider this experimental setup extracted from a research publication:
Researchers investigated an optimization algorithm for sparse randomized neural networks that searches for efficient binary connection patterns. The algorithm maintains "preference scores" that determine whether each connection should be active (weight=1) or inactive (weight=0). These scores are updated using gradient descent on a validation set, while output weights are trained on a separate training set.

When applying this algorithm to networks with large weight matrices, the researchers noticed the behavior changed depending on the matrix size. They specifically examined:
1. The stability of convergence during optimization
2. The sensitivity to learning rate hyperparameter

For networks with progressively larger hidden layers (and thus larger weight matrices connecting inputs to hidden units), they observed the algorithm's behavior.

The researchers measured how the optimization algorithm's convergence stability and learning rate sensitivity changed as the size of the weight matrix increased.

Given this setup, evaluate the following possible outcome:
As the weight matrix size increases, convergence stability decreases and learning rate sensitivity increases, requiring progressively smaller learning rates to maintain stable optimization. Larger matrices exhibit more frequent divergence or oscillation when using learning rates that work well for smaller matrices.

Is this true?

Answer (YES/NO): YES